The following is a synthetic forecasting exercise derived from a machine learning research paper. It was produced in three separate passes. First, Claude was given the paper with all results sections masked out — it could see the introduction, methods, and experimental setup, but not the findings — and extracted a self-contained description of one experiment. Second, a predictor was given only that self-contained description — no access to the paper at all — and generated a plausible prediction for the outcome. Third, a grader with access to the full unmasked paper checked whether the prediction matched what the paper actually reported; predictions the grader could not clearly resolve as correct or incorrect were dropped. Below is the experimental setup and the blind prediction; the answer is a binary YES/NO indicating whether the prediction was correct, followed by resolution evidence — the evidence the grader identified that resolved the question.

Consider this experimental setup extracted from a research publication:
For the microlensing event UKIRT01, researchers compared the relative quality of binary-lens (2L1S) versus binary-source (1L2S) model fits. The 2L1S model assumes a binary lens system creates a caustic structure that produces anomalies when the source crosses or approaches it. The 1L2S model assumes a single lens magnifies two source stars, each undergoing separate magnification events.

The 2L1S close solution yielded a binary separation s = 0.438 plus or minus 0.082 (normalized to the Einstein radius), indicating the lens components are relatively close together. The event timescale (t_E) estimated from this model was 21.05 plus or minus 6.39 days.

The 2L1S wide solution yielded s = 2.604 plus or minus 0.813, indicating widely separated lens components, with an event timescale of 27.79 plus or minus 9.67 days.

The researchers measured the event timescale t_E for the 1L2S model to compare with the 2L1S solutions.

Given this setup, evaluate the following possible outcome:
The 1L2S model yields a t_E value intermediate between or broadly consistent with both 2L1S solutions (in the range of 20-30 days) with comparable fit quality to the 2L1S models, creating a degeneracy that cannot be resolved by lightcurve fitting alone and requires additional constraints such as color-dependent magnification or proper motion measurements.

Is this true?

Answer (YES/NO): NO